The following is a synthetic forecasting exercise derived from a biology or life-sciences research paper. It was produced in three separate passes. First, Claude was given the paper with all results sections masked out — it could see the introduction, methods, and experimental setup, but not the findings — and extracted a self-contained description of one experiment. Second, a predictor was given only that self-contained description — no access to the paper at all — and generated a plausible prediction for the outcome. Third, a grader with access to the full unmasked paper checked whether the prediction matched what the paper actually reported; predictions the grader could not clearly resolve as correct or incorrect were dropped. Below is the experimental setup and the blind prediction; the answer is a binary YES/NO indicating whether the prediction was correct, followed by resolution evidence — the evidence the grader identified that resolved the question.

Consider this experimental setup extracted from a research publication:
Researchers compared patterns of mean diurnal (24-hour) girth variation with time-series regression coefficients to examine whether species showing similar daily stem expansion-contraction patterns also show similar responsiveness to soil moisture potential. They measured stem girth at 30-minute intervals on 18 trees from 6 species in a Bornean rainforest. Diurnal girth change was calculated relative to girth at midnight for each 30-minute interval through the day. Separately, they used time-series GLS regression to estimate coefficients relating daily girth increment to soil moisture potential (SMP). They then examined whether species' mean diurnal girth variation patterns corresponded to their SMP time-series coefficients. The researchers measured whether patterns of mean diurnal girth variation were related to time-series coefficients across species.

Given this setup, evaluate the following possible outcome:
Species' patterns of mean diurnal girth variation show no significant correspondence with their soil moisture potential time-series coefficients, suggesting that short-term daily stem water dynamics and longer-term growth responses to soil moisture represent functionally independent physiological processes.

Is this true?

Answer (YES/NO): NO